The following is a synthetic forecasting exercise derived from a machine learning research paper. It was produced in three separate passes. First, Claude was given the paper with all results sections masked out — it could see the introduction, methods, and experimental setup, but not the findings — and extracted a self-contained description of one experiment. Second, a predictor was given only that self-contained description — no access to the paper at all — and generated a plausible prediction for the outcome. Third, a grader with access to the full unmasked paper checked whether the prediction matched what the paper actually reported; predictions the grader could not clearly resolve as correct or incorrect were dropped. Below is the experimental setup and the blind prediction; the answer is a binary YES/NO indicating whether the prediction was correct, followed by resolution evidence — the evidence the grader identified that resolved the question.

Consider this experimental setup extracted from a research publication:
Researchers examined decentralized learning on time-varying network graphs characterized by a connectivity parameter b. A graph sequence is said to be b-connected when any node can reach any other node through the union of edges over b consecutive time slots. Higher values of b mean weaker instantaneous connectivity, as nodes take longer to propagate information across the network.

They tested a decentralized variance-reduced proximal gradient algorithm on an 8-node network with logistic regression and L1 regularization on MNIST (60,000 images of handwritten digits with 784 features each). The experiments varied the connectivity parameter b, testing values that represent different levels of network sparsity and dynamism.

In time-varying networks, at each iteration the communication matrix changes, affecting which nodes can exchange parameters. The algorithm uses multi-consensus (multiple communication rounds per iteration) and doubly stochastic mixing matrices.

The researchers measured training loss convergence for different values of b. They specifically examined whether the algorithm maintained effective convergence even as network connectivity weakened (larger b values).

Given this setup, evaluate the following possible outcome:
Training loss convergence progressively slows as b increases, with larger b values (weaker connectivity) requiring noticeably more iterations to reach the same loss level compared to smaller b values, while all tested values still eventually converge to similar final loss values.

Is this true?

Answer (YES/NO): YES